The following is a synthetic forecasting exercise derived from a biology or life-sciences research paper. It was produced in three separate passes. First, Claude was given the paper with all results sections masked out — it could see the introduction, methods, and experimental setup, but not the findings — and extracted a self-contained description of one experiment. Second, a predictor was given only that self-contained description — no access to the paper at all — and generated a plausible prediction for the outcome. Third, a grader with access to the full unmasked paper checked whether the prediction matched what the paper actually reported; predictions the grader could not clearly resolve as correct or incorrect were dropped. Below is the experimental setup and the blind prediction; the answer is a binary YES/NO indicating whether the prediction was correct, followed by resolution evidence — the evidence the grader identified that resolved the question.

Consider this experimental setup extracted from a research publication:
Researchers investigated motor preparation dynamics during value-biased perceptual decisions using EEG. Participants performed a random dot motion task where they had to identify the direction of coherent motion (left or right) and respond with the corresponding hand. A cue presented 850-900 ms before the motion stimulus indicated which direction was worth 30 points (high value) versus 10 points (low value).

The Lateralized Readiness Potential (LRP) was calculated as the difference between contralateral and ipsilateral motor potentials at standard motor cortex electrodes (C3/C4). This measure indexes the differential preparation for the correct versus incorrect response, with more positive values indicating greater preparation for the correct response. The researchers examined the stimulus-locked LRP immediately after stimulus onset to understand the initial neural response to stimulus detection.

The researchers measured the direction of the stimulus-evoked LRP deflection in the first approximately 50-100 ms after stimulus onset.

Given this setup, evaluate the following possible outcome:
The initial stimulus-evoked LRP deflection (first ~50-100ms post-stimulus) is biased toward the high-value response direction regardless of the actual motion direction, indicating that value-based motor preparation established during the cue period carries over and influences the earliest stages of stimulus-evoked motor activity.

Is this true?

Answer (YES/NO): YES